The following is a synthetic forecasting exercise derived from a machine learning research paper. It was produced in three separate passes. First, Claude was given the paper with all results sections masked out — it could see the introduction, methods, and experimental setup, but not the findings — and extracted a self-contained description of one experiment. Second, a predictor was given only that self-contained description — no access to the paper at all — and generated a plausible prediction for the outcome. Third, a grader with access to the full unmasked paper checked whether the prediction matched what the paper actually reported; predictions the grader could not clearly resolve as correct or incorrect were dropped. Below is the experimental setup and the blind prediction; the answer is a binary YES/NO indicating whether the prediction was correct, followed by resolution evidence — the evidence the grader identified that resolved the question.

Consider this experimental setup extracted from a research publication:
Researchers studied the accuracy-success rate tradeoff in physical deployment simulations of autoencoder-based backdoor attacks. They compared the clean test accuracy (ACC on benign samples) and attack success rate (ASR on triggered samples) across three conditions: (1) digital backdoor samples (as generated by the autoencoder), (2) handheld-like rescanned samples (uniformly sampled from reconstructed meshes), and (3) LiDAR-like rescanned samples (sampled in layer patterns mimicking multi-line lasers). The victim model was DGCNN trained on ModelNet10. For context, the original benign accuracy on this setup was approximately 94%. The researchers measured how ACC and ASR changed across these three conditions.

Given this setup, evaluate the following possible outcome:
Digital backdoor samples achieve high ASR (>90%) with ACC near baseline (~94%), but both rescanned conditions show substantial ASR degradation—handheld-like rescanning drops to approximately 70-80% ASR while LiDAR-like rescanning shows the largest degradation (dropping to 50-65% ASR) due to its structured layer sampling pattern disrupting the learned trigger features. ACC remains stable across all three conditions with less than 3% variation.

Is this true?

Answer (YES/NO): NO